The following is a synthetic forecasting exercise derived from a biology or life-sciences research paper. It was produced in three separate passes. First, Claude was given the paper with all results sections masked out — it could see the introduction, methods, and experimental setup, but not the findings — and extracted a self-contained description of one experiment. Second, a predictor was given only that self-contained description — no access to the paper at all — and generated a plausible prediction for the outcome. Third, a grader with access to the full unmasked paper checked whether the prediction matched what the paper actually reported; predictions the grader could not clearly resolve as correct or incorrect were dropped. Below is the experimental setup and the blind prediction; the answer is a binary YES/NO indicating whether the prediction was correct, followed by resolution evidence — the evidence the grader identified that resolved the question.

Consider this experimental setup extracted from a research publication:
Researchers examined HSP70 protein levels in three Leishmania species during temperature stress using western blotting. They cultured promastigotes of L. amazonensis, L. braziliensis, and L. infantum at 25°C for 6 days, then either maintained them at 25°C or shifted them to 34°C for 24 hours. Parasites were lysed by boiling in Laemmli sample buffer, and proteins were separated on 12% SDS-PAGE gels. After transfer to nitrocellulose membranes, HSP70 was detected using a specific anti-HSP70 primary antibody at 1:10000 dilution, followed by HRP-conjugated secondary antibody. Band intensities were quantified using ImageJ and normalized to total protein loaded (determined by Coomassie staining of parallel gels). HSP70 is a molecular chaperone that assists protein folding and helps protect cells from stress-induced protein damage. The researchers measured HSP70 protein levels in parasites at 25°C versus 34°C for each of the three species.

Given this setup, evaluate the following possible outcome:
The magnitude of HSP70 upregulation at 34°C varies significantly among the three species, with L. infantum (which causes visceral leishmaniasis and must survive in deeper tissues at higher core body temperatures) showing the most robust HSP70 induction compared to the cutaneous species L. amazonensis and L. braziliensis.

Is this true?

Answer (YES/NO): NO